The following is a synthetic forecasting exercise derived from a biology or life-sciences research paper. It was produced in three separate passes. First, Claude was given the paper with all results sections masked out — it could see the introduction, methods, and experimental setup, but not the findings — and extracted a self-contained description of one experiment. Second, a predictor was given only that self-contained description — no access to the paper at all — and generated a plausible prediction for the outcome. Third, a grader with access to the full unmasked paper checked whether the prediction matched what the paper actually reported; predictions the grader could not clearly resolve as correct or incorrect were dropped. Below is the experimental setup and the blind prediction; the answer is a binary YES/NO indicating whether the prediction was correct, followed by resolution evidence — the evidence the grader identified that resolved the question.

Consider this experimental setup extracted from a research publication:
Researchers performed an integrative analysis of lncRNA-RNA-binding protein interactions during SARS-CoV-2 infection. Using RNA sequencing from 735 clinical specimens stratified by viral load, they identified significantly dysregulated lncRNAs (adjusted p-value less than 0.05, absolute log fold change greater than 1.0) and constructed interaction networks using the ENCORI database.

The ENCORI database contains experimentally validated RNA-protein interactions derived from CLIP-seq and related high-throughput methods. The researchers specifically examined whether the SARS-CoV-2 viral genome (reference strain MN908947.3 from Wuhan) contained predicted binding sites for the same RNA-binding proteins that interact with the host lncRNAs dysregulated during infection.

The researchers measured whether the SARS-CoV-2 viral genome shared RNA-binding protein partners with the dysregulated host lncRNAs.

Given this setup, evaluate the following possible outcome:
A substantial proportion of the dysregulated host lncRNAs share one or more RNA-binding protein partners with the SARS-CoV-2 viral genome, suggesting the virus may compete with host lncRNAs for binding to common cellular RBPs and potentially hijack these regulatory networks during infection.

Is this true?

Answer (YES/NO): YES